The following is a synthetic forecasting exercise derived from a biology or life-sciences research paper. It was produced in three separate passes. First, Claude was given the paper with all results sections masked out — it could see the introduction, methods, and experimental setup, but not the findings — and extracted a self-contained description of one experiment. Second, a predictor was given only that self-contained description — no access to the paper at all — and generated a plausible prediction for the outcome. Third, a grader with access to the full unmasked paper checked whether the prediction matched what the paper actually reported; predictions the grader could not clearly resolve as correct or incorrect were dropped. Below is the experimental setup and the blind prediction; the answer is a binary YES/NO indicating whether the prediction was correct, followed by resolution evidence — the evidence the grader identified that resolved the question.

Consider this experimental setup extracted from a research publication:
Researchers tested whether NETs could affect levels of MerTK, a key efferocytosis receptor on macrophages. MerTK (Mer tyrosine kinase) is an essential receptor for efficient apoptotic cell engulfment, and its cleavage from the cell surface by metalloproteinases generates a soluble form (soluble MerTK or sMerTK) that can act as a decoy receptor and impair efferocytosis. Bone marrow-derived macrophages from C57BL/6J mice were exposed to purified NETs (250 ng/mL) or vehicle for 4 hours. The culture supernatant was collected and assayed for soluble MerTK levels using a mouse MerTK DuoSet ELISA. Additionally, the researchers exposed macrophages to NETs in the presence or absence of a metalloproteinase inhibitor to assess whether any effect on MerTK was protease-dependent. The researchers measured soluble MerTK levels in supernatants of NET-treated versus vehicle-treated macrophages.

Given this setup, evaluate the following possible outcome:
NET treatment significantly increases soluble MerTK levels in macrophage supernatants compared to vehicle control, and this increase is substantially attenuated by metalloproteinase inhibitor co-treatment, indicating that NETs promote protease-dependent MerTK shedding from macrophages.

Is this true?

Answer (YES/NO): YES